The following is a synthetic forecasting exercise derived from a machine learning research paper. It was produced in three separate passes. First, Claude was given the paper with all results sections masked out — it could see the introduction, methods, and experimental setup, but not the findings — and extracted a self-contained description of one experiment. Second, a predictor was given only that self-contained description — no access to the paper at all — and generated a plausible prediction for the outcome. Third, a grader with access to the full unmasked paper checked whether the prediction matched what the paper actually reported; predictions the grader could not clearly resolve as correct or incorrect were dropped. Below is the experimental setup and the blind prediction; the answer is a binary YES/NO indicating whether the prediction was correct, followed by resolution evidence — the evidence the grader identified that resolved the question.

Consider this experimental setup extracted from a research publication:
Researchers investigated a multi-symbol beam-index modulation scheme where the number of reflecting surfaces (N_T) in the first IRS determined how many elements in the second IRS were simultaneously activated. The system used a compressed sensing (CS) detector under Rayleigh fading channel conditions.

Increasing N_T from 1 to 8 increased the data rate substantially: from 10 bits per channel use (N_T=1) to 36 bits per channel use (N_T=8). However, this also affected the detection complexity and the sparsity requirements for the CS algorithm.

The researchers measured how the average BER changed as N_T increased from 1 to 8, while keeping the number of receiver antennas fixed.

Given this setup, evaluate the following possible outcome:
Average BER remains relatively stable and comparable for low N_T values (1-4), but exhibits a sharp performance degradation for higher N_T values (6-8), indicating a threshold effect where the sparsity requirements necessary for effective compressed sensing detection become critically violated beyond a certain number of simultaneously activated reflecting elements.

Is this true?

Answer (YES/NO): NO